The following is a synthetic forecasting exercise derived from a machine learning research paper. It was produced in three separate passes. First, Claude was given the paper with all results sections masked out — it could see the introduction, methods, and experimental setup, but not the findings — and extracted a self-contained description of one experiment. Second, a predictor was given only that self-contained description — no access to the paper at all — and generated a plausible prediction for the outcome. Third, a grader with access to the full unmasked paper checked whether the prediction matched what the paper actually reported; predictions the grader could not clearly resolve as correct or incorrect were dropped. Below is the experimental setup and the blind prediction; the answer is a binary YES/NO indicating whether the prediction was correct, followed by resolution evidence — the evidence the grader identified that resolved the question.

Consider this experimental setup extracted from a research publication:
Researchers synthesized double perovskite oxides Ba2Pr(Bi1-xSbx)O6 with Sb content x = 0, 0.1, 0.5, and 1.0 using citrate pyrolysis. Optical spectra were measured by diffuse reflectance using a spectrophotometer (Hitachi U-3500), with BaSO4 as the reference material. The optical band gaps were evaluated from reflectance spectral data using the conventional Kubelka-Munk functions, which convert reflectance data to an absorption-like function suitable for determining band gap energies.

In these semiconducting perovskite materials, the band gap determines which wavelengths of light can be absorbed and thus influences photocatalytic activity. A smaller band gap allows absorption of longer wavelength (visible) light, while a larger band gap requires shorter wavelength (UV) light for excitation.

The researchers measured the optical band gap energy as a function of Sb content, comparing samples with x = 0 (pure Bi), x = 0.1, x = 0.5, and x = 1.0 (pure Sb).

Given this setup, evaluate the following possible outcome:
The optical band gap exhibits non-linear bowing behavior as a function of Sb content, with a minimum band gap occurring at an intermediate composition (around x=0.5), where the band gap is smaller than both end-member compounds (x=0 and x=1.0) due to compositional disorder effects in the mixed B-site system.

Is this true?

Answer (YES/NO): NO